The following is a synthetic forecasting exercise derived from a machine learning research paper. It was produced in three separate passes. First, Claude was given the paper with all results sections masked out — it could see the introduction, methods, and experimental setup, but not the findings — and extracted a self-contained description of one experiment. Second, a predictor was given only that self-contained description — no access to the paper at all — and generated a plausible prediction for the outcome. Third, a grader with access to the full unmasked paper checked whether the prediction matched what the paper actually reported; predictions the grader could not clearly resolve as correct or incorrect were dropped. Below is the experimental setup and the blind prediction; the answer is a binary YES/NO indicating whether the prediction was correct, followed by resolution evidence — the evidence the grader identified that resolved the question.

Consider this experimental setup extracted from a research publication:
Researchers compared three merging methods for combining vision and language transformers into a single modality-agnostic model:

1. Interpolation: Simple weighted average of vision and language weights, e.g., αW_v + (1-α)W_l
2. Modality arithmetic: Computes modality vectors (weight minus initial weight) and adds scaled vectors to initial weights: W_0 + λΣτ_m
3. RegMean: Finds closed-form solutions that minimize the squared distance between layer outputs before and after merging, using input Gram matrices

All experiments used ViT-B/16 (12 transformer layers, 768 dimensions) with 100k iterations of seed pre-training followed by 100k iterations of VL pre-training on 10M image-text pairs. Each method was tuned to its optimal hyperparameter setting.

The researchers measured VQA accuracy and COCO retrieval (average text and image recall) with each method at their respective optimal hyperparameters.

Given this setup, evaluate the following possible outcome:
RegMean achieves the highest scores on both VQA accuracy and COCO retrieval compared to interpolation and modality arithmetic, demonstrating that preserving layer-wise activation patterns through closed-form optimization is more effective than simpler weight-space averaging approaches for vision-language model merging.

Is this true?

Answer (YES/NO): NO